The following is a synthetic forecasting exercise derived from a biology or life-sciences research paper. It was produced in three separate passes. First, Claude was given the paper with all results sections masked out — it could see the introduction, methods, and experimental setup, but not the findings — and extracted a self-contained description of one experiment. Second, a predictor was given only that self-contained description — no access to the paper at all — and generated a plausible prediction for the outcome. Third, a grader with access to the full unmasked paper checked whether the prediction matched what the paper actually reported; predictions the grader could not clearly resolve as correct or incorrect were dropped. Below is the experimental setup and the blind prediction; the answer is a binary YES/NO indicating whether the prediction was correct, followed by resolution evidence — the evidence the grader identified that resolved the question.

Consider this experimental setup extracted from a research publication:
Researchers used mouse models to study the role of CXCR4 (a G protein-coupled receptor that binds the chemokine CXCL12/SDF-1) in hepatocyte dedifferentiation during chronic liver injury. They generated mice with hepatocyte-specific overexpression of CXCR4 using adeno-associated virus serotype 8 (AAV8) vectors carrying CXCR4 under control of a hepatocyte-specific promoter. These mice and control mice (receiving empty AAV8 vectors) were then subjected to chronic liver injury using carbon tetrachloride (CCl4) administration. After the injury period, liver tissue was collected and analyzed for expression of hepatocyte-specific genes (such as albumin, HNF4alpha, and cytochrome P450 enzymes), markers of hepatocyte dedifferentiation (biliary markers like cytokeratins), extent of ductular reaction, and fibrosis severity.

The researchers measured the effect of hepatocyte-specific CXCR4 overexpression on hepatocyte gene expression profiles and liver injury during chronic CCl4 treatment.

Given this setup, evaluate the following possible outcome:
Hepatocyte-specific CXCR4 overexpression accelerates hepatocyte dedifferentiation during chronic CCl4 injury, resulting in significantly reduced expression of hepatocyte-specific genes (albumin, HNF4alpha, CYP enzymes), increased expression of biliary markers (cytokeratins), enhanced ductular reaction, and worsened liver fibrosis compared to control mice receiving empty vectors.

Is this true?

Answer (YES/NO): NO